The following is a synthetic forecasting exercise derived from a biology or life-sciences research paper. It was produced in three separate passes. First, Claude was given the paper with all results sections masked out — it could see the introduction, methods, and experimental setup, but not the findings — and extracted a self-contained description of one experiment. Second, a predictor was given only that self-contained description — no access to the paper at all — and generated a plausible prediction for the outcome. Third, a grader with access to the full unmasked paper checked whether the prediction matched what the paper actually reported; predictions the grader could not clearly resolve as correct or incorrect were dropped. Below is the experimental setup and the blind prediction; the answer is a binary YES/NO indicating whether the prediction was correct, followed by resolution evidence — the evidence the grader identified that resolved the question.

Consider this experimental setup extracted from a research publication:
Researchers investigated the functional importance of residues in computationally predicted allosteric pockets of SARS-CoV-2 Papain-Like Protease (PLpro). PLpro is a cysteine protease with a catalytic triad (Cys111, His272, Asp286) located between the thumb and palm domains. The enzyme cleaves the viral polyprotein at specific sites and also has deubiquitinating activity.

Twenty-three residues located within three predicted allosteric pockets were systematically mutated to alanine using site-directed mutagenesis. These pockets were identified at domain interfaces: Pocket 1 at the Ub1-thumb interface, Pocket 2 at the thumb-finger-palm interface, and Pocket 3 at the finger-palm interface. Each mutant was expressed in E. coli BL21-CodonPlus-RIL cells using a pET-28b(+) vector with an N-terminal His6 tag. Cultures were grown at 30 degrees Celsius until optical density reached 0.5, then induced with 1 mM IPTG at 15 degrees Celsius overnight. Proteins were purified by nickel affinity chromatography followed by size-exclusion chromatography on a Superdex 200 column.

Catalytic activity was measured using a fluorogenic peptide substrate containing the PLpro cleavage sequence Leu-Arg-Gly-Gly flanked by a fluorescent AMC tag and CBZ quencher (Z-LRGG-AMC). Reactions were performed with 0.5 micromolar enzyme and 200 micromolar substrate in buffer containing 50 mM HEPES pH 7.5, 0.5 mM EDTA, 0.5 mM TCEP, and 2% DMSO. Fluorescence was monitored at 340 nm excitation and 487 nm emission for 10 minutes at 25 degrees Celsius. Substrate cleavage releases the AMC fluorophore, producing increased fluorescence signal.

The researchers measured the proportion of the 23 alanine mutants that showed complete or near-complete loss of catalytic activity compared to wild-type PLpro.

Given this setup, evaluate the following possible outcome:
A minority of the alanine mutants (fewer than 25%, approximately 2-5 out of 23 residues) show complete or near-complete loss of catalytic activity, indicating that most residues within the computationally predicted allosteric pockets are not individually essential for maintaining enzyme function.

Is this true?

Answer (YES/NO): NO